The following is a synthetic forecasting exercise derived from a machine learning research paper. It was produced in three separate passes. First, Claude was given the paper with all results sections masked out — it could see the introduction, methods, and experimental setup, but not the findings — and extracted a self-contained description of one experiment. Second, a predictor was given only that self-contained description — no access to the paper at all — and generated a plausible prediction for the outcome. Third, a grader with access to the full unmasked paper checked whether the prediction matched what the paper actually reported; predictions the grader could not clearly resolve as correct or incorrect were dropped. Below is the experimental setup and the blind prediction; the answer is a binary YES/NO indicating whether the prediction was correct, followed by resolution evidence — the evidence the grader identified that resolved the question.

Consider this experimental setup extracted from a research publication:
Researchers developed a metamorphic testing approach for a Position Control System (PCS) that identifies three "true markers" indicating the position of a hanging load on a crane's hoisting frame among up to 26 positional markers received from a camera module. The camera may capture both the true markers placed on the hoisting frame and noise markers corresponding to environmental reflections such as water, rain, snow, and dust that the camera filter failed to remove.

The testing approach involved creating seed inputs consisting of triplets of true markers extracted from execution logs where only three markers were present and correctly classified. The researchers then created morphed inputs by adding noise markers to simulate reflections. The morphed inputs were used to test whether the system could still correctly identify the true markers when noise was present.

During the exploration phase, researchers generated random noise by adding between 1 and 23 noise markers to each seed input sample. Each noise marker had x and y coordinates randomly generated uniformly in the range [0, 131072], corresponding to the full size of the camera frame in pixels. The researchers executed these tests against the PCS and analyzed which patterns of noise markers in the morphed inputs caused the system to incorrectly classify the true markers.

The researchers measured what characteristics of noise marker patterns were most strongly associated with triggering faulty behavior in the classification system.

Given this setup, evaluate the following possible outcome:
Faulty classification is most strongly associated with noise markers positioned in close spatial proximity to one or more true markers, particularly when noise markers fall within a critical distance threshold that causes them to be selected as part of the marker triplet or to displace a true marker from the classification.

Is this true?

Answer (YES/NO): NO